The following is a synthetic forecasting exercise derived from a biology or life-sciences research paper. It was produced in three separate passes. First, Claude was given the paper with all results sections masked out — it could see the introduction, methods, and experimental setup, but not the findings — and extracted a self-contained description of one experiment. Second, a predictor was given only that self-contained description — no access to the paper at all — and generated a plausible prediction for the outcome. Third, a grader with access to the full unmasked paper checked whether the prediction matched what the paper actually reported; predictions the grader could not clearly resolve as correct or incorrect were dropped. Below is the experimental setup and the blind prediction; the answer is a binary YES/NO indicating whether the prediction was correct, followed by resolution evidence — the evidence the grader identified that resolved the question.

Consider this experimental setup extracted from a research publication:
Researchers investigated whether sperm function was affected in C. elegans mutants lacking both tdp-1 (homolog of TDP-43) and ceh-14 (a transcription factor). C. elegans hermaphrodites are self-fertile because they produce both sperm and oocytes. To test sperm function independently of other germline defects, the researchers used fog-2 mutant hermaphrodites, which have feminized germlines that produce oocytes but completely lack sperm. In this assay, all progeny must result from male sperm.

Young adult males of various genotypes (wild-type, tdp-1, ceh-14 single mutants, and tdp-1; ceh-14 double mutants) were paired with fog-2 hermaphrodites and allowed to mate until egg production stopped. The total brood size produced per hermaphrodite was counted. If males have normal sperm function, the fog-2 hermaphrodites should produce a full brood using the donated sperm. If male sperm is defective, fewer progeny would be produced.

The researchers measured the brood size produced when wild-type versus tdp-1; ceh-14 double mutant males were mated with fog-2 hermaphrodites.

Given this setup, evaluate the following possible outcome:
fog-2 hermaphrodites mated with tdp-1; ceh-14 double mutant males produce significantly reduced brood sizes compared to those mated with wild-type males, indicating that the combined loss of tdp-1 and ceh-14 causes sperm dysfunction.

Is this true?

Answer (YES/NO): YES